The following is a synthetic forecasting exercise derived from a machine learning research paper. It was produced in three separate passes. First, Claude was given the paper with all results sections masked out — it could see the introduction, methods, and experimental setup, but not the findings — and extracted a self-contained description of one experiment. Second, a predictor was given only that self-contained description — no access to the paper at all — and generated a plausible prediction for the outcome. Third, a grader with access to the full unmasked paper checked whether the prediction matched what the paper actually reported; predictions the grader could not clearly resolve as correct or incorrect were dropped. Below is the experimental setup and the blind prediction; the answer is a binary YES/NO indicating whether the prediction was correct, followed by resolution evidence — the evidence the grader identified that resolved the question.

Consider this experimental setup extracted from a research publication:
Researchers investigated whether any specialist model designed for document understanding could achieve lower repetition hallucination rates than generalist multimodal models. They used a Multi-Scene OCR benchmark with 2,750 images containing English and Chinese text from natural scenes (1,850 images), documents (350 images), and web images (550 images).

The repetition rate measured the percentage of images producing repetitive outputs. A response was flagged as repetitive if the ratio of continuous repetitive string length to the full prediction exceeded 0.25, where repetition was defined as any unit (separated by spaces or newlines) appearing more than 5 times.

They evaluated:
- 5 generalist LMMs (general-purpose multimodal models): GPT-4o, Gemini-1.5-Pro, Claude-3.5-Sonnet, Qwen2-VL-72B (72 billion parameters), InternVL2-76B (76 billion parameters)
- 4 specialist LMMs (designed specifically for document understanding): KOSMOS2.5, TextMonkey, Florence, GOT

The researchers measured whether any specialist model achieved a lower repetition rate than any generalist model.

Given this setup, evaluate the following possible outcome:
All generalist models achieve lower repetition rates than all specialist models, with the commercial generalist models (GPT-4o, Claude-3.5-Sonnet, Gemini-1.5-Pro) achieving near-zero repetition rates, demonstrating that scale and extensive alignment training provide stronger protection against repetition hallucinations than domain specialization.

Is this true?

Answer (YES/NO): NO